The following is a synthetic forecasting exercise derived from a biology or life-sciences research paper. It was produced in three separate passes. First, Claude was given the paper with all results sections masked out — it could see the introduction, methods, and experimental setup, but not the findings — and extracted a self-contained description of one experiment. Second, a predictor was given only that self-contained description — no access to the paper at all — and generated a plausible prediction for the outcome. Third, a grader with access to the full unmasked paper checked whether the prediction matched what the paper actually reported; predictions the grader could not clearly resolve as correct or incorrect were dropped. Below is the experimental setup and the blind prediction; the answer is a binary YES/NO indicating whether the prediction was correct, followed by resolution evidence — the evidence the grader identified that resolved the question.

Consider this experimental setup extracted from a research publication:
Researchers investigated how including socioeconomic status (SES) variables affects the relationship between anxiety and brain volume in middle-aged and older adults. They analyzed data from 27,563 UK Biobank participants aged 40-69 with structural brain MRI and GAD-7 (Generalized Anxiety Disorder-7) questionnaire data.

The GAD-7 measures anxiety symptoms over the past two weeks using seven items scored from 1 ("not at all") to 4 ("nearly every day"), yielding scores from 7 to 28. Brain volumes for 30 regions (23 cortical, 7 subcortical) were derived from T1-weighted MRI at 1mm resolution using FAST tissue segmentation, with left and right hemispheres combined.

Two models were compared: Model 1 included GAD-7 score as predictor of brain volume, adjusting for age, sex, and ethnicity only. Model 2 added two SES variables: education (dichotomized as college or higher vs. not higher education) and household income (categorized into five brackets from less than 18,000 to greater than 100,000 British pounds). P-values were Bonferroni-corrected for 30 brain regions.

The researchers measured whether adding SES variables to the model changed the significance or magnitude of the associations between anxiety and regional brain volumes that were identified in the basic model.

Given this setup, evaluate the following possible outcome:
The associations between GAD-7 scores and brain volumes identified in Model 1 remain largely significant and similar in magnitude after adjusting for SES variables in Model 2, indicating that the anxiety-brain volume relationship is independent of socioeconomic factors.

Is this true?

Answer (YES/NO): NO